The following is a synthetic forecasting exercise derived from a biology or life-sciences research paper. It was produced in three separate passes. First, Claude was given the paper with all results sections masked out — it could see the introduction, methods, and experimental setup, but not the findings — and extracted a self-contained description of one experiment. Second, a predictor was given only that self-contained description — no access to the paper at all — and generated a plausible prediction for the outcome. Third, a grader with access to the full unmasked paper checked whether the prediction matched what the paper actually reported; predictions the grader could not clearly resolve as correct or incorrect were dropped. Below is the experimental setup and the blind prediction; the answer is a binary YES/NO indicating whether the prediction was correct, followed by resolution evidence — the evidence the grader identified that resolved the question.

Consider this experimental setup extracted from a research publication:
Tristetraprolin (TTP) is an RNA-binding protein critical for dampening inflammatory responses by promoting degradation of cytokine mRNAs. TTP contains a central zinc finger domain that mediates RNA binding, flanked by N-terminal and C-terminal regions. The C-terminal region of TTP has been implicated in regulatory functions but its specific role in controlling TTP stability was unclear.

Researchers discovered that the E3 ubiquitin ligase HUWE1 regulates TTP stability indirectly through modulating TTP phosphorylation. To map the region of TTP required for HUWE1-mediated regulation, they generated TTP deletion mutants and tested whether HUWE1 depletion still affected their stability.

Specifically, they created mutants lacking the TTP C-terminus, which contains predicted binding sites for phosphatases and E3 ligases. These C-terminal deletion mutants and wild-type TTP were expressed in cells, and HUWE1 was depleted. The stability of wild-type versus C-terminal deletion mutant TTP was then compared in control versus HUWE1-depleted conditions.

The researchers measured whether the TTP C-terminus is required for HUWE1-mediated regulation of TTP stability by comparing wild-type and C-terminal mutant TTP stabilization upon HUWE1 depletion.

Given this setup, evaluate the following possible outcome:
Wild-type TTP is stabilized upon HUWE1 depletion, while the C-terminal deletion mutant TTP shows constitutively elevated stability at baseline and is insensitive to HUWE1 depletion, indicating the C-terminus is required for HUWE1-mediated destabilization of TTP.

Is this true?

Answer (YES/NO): YES